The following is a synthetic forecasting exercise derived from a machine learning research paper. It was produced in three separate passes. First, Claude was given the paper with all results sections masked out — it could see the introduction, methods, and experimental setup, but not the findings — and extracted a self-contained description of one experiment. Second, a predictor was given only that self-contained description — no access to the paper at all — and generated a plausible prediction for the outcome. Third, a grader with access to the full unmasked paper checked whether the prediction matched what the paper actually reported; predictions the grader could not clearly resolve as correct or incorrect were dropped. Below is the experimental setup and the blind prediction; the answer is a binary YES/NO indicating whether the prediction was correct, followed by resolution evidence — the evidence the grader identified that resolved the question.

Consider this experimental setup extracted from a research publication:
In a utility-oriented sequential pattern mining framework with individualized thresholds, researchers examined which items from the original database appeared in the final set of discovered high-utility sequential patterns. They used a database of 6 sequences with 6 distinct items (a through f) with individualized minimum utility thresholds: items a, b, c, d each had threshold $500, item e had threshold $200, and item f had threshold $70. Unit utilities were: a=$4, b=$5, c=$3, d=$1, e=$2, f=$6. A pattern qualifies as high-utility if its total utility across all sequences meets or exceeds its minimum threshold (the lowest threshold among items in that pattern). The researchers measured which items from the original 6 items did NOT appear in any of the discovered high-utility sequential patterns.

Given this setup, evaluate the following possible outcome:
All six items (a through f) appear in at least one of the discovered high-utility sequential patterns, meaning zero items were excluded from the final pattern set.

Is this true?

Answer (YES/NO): NO